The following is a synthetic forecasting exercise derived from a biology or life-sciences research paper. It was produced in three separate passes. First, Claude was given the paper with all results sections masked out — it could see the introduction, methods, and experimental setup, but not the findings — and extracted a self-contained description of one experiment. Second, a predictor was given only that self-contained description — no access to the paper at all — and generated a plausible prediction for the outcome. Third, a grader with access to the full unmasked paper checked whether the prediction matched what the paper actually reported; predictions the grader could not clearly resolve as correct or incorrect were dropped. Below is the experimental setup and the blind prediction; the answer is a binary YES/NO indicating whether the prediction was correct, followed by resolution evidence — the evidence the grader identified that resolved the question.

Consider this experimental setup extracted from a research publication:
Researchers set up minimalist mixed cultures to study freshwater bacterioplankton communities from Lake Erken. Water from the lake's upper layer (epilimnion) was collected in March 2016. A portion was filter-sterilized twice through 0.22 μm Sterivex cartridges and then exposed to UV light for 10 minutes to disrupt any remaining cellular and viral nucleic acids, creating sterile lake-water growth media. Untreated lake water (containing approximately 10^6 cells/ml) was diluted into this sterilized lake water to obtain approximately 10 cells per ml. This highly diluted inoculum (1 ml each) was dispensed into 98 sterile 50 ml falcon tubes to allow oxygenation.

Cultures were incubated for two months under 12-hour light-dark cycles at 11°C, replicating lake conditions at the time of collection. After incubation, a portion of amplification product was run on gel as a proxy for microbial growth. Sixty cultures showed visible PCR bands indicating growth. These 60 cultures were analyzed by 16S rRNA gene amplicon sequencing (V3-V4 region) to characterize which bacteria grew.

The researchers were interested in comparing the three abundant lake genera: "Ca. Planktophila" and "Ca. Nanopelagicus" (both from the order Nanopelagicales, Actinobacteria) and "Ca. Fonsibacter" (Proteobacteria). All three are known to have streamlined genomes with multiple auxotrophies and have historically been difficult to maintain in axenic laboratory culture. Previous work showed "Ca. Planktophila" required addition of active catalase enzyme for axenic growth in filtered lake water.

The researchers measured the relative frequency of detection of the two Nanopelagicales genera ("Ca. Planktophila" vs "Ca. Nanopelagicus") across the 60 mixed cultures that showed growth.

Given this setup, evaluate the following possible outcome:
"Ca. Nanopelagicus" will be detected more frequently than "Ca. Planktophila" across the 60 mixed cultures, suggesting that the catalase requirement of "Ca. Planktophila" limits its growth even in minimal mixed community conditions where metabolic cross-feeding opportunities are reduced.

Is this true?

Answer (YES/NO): YES